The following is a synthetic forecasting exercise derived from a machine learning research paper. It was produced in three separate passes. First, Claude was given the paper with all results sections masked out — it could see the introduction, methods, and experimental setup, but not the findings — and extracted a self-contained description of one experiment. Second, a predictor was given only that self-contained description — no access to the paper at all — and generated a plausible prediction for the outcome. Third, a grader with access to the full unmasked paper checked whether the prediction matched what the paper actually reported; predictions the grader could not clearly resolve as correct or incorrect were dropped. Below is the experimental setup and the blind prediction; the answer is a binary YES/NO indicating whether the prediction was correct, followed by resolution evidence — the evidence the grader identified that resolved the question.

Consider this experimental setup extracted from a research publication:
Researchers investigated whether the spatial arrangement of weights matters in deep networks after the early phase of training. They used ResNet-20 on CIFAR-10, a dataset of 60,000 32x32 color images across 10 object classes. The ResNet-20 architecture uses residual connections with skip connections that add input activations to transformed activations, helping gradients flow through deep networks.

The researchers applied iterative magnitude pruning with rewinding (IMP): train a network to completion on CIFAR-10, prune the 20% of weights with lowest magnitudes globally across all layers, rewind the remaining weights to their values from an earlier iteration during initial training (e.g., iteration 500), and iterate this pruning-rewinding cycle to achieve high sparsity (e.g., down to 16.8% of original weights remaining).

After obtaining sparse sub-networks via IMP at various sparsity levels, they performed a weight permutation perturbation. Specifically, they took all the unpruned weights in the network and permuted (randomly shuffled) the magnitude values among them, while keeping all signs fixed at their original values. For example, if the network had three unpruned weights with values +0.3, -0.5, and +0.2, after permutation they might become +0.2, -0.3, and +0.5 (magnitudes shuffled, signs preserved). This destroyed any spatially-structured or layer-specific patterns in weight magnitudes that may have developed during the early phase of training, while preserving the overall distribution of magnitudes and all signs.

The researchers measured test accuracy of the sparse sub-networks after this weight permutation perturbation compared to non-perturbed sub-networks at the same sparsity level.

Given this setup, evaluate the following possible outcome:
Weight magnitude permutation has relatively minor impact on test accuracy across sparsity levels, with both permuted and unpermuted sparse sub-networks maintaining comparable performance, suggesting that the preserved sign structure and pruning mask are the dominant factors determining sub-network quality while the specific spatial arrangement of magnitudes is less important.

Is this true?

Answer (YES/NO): NO